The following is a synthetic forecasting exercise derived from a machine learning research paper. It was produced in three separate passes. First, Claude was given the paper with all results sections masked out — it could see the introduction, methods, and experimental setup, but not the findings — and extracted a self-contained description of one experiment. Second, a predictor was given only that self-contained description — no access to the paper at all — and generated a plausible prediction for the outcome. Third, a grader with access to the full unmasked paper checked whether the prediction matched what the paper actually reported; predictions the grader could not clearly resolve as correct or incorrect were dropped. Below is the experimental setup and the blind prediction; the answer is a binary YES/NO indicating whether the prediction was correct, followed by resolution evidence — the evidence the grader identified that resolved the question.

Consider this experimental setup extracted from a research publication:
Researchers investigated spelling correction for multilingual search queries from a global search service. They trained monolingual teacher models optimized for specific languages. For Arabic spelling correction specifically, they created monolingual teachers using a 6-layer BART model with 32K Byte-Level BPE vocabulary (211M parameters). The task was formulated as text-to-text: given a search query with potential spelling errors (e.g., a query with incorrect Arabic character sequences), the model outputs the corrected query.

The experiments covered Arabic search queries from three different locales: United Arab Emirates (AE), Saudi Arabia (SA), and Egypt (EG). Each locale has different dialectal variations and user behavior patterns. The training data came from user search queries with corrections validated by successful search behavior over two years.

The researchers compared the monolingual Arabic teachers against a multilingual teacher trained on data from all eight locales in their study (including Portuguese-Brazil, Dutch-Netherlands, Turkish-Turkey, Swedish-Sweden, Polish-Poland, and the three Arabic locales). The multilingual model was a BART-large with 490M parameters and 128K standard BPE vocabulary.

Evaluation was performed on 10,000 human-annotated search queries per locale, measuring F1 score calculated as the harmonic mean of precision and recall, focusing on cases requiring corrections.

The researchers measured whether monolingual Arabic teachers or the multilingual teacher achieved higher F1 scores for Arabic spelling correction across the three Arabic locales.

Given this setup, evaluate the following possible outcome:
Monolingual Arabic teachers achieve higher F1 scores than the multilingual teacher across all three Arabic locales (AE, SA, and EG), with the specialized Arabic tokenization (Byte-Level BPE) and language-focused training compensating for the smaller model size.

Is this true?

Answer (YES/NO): YES